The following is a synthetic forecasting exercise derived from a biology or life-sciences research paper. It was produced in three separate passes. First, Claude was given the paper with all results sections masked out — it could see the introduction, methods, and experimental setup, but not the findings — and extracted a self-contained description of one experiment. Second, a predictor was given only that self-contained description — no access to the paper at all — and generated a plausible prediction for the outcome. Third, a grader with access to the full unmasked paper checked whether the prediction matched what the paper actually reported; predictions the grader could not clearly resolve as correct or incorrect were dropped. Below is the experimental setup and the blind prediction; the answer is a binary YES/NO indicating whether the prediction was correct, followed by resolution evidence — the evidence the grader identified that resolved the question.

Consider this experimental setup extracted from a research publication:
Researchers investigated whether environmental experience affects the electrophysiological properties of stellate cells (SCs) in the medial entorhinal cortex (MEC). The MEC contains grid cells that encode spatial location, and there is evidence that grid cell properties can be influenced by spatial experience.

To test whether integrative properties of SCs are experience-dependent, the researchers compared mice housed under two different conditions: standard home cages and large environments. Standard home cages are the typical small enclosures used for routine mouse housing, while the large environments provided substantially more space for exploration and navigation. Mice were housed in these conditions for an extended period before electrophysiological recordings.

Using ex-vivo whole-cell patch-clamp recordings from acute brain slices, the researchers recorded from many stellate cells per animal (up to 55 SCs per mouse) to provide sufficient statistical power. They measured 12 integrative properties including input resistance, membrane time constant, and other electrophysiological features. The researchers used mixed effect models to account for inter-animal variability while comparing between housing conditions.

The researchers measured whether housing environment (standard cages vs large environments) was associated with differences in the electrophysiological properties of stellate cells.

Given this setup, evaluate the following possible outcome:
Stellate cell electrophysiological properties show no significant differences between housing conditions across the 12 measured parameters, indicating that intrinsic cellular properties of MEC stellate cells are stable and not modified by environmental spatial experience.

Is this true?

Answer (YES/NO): NO